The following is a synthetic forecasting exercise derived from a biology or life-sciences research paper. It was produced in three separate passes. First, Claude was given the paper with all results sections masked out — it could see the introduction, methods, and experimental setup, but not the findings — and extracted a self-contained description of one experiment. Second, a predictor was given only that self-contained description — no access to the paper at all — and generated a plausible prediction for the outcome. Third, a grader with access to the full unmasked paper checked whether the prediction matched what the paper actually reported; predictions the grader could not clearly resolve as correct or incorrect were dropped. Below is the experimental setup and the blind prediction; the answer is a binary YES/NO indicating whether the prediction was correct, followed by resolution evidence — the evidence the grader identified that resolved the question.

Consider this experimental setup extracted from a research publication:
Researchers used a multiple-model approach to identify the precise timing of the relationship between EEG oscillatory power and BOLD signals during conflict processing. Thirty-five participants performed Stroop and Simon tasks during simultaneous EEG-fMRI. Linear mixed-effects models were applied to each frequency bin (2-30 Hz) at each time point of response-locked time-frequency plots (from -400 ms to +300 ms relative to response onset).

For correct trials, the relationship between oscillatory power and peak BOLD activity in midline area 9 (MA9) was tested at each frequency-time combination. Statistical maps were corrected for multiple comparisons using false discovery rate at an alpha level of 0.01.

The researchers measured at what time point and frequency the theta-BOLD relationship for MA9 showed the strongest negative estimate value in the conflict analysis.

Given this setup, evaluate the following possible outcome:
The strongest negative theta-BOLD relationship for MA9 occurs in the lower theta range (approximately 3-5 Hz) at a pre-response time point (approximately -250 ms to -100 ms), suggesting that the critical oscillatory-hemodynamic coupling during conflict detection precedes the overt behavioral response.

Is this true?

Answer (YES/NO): NO